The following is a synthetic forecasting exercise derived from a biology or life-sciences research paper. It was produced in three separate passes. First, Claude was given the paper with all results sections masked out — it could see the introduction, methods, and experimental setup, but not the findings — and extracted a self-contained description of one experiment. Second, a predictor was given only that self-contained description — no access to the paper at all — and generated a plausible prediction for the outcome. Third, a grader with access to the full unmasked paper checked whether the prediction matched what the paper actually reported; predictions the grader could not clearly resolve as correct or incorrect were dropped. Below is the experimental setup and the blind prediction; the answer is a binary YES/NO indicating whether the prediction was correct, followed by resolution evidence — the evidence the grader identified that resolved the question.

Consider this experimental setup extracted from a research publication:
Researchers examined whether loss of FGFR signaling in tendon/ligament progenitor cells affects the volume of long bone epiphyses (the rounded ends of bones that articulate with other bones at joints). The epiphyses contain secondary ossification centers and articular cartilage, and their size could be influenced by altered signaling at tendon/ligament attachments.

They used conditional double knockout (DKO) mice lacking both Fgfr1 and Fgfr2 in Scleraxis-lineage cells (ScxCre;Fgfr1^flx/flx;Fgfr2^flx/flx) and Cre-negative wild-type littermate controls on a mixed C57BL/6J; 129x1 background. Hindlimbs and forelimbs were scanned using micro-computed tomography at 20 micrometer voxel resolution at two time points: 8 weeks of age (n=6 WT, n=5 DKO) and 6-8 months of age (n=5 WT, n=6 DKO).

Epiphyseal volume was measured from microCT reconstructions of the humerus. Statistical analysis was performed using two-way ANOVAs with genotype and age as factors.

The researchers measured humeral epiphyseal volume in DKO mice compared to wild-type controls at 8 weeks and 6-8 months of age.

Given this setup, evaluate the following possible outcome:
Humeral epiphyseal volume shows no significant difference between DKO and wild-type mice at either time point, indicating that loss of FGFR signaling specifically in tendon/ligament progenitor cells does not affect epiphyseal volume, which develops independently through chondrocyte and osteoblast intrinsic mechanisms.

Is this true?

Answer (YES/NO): NO